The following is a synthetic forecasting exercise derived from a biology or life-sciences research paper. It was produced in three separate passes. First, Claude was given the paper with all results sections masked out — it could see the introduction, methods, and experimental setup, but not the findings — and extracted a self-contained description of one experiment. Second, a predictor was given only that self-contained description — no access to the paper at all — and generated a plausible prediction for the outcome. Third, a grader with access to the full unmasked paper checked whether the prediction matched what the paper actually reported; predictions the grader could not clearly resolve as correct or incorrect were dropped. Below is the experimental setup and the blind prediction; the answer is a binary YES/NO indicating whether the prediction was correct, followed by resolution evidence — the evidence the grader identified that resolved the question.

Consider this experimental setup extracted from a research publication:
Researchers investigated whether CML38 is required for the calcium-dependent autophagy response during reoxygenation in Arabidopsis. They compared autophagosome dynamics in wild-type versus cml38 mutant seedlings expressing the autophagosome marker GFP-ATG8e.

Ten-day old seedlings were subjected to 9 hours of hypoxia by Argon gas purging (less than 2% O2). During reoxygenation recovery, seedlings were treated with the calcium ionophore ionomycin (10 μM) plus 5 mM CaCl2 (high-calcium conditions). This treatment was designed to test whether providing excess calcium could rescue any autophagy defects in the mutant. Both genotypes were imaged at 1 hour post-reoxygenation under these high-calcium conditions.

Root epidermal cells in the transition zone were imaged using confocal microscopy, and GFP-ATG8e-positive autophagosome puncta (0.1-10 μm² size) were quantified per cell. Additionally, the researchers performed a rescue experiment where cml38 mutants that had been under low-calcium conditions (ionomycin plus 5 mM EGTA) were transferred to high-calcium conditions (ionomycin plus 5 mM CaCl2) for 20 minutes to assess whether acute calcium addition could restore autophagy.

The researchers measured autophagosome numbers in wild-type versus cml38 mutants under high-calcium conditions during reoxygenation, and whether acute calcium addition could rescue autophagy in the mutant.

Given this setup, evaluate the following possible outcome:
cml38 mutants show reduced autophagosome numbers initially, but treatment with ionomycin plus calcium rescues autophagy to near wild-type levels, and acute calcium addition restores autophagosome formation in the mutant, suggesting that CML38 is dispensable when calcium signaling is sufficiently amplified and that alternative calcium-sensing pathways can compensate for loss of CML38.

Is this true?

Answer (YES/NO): NO